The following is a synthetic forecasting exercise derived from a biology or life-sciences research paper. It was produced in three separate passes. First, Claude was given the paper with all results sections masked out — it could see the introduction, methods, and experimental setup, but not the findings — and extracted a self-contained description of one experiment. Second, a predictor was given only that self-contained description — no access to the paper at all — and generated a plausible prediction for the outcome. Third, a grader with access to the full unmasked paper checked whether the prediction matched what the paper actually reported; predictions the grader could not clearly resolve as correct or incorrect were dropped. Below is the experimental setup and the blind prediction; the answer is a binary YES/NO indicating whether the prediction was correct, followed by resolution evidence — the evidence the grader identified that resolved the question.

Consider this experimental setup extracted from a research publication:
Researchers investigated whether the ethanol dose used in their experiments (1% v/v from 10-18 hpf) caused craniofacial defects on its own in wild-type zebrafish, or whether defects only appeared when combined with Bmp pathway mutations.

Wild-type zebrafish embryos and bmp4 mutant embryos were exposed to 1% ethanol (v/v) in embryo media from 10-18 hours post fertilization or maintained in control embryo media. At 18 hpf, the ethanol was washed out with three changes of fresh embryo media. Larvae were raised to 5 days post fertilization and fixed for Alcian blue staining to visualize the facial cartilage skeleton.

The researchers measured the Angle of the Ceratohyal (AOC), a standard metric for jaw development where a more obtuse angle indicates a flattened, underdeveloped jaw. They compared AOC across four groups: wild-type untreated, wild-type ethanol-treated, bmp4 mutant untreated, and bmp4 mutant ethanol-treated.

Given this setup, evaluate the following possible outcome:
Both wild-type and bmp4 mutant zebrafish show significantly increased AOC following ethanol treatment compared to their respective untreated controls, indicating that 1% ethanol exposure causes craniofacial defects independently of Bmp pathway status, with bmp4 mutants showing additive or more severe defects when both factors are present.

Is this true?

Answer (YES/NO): NO